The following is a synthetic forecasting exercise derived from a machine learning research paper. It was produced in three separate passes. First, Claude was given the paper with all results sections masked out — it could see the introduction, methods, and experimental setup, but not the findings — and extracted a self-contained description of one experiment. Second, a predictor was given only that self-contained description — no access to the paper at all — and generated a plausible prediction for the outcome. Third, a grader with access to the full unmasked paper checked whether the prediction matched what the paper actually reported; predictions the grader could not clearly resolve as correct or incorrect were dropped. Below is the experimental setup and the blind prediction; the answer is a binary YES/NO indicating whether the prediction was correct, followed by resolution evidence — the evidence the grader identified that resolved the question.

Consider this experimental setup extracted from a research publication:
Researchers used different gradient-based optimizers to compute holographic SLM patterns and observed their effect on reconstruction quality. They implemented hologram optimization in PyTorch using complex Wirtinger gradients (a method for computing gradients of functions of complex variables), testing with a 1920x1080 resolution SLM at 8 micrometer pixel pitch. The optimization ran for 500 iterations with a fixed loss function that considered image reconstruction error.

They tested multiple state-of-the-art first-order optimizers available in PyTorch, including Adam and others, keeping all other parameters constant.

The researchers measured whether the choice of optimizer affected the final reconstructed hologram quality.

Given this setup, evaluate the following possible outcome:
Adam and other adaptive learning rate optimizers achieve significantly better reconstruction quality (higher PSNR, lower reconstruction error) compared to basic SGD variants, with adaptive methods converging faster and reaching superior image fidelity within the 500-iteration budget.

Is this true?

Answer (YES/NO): NO